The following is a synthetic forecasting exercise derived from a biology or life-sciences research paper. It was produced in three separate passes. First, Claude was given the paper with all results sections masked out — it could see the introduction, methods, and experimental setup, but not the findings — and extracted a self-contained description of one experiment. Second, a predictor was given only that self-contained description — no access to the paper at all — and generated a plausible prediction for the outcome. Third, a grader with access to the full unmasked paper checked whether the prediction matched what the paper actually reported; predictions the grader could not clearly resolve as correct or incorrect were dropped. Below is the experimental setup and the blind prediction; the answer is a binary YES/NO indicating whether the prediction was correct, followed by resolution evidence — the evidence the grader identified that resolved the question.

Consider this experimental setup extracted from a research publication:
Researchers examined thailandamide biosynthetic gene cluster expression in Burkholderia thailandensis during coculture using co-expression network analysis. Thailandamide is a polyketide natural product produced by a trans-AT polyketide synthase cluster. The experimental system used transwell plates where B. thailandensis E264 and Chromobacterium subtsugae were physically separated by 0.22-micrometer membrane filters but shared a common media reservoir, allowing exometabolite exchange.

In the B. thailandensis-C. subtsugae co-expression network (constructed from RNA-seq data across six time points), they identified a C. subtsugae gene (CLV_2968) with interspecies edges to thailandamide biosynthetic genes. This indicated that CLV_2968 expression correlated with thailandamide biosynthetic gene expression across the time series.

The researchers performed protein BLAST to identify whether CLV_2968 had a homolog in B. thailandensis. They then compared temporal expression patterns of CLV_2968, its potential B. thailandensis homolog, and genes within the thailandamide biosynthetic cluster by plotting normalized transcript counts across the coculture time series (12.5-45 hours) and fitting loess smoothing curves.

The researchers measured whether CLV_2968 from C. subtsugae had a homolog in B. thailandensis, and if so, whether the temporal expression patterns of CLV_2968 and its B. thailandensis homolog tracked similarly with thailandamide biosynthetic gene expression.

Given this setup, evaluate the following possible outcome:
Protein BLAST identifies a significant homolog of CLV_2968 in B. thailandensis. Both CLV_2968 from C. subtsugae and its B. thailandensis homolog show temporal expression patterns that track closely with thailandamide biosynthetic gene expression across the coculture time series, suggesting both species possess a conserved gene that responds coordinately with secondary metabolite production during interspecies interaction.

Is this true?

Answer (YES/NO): NO